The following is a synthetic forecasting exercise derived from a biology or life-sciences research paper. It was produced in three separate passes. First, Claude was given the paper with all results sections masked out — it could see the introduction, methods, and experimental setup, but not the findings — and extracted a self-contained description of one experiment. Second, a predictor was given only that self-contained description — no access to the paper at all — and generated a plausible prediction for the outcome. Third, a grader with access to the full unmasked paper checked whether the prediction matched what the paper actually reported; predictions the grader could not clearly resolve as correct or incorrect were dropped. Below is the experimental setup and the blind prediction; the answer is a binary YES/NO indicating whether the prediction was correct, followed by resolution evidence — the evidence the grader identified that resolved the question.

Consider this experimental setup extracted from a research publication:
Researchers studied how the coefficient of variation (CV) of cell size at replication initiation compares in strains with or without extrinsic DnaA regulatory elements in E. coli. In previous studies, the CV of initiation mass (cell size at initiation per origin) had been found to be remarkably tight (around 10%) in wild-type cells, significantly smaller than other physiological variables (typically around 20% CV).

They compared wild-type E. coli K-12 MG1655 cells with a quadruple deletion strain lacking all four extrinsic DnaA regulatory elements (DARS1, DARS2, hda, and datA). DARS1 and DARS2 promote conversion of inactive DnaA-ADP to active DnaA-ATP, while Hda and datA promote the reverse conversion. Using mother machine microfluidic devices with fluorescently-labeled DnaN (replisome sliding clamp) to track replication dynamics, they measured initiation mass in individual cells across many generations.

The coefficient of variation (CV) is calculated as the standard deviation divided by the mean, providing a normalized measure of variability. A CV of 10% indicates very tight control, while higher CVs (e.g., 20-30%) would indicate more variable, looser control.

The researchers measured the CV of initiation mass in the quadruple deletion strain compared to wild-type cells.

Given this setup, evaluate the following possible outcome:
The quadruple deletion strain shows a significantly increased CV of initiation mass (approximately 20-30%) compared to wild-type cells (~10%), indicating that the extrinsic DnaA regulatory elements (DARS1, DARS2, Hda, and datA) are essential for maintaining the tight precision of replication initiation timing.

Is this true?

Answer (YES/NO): NO